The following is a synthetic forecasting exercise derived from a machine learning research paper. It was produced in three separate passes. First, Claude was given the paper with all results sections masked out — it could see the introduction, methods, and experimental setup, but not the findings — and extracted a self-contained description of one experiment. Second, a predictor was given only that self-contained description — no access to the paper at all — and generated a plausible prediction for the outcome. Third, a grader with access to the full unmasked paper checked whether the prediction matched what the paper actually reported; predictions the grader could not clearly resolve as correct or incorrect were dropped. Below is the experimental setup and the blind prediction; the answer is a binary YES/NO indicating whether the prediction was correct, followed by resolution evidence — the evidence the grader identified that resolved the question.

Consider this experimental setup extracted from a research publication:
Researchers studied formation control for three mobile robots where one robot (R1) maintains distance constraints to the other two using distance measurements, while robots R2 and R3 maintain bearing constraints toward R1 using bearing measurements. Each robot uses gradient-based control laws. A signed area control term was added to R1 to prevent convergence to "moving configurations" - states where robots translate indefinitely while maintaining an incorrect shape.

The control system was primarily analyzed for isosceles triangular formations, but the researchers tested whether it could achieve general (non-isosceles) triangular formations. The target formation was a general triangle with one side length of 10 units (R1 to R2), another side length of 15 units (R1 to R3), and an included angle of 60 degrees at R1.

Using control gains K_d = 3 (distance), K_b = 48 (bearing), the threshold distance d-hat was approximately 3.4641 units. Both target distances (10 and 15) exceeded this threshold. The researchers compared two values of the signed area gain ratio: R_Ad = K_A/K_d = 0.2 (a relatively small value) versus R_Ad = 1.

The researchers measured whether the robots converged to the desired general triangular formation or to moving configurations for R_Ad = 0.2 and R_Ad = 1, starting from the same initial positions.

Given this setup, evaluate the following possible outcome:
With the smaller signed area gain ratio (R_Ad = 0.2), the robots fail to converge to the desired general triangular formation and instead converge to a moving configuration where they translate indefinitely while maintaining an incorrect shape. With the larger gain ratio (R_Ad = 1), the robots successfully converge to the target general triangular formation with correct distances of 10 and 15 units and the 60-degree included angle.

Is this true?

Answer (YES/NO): YES